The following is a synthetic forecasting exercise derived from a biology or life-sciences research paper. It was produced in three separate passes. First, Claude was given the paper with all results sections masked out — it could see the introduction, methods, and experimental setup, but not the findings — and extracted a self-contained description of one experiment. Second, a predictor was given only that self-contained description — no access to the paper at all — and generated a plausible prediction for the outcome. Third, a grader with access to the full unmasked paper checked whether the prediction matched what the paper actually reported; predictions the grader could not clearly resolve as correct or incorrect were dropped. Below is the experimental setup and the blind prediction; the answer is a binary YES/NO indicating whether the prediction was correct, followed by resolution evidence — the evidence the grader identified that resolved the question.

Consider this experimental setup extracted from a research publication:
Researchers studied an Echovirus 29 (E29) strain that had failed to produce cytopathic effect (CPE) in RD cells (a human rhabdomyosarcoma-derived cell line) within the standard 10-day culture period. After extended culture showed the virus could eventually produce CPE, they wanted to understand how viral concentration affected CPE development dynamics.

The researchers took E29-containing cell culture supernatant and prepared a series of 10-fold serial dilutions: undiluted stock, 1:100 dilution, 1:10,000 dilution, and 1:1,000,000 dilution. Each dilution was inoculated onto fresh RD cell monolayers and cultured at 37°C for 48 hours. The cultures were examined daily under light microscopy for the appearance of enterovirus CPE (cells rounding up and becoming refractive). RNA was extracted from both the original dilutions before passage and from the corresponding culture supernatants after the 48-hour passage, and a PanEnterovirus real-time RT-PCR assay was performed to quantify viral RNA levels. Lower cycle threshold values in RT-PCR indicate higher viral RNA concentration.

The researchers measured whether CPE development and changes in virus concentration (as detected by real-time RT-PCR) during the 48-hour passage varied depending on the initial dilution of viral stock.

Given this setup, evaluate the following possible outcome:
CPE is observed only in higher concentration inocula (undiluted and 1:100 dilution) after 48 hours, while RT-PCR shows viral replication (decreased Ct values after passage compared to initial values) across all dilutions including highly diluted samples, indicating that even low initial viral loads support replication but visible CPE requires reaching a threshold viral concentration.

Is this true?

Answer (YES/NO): NO